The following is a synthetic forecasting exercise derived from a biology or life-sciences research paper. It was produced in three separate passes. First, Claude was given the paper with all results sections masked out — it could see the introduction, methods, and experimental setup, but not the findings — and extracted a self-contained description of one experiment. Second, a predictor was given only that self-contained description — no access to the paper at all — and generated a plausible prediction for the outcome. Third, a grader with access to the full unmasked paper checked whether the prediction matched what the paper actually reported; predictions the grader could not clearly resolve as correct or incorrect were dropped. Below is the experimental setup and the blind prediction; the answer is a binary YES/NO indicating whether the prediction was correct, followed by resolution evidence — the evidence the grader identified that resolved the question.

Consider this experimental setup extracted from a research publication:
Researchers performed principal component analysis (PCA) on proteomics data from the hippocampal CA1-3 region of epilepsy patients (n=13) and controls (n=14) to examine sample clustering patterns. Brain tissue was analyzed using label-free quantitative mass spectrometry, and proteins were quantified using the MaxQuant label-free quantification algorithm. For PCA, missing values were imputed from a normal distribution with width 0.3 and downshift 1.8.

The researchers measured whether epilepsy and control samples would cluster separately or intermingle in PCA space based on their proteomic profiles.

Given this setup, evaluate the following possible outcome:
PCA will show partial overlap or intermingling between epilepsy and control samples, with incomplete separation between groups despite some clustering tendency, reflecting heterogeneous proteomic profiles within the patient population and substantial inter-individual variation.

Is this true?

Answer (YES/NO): NO